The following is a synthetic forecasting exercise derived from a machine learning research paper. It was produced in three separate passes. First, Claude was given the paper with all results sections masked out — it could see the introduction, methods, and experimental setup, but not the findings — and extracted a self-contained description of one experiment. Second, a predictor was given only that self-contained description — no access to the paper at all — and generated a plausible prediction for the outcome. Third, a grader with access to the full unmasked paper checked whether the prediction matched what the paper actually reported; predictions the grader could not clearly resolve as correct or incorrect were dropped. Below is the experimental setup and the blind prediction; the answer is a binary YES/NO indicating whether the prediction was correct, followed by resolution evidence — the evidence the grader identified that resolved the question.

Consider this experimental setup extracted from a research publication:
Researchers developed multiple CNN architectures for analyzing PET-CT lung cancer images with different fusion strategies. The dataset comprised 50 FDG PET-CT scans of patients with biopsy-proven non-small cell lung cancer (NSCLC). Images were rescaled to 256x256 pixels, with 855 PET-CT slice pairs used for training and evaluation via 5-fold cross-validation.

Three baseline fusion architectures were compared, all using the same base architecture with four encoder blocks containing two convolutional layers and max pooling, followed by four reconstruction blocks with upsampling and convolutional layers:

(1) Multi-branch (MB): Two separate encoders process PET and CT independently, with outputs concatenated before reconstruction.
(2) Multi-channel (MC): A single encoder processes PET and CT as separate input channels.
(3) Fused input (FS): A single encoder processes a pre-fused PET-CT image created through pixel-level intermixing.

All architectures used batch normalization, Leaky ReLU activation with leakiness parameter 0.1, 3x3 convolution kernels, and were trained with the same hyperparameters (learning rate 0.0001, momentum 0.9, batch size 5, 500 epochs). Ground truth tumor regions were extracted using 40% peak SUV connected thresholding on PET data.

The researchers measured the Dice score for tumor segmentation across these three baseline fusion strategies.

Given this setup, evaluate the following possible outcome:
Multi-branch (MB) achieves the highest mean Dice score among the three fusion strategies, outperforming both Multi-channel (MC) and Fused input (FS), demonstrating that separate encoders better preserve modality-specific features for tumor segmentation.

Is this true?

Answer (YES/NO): NO